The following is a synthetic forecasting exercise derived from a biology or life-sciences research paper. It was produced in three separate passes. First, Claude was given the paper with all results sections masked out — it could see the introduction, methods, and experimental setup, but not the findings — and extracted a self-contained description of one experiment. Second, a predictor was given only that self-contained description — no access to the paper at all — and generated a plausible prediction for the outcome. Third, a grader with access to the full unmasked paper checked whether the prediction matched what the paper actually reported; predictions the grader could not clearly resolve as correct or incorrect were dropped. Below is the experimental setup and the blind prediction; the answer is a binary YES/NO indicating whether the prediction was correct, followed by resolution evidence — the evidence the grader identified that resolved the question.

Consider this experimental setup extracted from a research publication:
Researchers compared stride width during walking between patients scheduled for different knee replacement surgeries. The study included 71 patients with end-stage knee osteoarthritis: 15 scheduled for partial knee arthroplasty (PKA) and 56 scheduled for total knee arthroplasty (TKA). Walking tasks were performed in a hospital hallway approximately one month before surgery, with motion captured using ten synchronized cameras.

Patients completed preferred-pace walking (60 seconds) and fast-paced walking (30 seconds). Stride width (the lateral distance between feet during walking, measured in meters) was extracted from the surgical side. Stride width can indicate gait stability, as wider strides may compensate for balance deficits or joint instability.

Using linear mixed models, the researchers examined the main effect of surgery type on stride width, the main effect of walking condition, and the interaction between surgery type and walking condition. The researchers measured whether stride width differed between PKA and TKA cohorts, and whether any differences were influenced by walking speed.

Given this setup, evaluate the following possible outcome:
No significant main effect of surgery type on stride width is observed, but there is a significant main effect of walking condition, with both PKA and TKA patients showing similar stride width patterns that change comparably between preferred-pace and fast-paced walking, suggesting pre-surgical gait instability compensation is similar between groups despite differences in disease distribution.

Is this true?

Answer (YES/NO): NO